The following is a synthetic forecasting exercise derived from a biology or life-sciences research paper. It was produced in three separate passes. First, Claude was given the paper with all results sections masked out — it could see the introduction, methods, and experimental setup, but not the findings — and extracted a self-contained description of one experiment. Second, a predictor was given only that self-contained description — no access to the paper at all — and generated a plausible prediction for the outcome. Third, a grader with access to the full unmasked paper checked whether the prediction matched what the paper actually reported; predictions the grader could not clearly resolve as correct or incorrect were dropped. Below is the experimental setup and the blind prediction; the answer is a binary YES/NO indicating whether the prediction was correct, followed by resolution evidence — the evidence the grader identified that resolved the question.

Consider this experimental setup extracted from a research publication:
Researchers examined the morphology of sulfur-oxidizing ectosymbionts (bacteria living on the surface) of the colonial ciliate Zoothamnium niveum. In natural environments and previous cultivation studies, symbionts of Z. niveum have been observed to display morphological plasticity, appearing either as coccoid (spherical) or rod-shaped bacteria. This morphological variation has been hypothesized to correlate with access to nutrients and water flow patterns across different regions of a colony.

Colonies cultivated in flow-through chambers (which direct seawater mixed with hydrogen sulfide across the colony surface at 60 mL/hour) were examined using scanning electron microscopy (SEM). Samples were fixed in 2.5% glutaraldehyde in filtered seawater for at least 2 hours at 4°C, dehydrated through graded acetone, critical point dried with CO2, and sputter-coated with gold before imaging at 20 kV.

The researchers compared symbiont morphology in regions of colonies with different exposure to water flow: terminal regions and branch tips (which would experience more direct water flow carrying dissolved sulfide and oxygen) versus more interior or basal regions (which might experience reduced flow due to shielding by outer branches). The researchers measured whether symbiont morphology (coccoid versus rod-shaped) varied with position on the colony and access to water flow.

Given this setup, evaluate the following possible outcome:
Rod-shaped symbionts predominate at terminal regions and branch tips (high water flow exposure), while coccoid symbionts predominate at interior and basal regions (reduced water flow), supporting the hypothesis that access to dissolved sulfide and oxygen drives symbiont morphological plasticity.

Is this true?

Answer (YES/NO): NO